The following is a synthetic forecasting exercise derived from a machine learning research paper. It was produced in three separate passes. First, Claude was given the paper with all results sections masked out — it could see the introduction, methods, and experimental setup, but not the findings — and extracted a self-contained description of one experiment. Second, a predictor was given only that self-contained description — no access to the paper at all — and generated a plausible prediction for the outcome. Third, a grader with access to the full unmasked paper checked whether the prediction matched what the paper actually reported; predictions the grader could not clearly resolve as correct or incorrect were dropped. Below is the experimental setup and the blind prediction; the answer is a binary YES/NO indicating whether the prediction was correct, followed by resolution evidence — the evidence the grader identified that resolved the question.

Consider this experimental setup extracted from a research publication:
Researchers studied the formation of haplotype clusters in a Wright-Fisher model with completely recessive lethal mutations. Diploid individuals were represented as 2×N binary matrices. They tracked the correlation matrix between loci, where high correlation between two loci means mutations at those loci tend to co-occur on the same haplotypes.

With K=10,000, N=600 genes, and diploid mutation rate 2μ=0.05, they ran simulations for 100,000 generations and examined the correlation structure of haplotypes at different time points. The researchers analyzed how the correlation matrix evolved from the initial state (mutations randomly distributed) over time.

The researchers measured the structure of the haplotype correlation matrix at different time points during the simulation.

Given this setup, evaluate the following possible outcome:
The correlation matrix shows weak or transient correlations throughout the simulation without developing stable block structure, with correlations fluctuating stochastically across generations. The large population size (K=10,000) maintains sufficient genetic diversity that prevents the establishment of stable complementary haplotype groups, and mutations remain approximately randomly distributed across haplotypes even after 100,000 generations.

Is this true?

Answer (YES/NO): NO